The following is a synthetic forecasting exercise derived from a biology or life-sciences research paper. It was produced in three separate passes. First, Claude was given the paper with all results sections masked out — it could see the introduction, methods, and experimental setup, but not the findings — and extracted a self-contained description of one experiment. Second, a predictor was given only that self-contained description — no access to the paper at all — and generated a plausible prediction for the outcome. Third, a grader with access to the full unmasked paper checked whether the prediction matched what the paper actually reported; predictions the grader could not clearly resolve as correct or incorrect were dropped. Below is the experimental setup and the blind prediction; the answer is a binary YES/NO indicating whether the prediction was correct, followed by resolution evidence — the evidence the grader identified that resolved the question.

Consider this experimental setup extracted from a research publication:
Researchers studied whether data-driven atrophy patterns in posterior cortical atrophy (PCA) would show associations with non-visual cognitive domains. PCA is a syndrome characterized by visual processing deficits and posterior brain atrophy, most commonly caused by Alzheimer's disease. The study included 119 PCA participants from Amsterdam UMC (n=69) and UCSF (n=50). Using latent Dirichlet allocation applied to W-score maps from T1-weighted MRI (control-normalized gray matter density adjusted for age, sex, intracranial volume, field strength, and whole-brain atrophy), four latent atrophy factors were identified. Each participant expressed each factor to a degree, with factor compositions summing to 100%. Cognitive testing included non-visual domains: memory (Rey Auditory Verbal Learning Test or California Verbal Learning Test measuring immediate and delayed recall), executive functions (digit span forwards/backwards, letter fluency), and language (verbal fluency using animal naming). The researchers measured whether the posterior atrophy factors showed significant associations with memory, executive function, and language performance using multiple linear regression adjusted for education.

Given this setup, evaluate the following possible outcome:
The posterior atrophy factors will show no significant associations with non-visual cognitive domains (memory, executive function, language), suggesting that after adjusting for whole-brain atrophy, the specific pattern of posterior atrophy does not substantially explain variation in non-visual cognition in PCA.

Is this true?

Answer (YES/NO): NO